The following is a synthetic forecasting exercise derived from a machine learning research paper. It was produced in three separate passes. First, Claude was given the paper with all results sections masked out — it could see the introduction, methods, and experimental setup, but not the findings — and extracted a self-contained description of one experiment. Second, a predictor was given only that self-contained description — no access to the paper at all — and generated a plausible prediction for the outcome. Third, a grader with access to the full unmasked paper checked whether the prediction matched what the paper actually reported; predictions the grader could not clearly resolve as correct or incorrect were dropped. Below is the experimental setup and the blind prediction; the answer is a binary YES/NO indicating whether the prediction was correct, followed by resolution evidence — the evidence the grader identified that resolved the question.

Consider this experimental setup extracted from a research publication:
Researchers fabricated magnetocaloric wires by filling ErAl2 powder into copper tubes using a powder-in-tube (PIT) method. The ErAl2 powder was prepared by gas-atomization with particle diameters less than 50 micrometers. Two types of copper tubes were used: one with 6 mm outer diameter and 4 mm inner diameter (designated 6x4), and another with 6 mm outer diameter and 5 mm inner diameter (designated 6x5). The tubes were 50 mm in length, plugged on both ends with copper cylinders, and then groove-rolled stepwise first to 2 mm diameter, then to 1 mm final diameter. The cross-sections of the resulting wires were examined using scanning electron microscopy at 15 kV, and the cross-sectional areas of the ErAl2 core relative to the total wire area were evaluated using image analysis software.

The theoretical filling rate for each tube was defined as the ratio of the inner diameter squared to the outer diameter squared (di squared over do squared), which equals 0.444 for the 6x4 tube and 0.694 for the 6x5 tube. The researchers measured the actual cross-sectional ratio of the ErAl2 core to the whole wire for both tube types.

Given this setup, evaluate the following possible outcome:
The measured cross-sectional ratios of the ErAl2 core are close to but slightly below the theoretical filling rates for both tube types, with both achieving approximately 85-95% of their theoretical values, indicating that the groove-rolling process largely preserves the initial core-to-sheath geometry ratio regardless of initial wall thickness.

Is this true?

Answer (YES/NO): NO